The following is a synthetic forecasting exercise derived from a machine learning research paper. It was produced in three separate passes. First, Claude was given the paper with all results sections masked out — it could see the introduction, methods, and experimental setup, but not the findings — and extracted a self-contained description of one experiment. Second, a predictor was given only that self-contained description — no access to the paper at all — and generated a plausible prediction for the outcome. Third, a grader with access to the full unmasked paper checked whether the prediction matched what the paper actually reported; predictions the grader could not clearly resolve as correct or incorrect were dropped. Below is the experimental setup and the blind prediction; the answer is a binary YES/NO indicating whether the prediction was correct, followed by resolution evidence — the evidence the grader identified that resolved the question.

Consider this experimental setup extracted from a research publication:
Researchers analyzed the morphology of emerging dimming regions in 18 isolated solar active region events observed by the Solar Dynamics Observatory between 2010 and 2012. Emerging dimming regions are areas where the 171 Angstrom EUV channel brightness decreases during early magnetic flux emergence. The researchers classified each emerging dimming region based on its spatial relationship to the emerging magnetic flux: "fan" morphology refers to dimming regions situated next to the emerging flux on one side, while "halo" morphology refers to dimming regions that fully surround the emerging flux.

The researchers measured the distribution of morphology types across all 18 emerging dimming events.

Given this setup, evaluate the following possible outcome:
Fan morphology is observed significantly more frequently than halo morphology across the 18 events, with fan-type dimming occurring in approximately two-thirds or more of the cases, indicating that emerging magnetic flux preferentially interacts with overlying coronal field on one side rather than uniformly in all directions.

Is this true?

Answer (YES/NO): YES